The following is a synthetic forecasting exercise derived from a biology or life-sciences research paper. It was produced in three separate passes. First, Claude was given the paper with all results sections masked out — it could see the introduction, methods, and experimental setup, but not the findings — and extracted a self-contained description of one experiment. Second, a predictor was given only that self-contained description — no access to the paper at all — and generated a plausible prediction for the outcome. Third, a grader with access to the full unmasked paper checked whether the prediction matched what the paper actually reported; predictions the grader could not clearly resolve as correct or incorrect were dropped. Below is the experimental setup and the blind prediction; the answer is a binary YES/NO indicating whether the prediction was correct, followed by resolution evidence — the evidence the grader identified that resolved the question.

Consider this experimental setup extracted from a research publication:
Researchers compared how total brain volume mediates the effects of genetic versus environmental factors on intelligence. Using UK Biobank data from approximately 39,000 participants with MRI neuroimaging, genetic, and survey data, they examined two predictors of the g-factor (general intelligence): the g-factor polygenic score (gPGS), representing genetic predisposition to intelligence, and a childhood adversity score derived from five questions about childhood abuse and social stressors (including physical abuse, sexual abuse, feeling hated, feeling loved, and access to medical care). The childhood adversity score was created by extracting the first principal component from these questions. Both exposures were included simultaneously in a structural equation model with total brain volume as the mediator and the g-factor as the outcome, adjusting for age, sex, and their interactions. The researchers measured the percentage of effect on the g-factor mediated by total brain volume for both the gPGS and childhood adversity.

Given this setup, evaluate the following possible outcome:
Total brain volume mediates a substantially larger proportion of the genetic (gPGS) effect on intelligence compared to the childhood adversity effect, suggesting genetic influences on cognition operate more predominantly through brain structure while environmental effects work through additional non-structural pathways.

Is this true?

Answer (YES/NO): YES